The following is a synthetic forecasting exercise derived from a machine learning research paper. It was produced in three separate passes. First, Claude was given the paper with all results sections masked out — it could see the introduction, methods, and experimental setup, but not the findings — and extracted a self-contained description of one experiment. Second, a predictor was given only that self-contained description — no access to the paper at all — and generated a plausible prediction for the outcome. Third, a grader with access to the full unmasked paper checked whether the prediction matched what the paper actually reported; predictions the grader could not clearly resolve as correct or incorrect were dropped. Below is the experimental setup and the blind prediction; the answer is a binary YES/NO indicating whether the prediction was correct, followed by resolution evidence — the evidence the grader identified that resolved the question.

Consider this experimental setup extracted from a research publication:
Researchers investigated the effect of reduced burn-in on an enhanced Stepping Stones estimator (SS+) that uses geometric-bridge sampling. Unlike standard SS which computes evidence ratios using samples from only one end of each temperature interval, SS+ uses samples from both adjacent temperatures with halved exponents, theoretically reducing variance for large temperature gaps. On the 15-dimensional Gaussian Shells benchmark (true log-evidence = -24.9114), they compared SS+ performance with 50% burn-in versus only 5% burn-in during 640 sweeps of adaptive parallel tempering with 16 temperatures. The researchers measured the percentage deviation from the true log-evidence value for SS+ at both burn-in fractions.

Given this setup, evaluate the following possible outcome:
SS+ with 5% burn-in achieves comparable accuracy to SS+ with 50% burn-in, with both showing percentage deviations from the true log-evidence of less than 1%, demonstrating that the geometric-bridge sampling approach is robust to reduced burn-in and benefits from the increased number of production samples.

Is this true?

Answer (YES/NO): NO